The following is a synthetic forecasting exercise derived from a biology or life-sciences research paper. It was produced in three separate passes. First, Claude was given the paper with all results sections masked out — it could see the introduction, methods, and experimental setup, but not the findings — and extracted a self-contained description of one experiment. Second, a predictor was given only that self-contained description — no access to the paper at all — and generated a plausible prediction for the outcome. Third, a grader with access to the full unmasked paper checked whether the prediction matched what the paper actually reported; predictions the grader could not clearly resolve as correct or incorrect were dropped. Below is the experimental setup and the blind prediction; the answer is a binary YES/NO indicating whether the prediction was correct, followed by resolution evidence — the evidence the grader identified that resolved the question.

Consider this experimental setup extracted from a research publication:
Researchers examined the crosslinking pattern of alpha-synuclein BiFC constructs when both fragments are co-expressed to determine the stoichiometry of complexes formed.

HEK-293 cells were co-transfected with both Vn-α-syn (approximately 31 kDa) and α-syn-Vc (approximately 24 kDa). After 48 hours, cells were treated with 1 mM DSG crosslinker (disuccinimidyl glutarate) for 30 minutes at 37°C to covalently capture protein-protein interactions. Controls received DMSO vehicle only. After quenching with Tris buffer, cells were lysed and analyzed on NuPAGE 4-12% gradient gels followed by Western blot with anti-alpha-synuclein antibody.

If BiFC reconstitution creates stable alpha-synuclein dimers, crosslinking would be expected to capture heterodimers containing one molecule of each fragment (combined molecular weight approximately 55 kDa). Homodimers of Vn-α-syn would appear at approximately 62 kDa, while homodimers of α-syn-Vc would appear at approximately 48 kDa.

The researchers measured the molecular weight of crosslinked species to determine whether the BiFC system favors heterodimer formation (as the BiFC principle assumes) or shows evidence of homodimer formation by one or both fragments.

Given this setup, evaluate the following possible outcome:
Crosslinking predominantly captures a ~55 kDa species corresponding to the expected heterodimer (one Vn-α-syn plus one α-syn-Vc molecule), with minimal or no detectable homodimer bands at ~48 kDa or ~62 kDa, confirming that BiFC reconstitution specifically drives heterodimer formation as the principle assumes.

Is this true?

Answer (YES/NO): NO